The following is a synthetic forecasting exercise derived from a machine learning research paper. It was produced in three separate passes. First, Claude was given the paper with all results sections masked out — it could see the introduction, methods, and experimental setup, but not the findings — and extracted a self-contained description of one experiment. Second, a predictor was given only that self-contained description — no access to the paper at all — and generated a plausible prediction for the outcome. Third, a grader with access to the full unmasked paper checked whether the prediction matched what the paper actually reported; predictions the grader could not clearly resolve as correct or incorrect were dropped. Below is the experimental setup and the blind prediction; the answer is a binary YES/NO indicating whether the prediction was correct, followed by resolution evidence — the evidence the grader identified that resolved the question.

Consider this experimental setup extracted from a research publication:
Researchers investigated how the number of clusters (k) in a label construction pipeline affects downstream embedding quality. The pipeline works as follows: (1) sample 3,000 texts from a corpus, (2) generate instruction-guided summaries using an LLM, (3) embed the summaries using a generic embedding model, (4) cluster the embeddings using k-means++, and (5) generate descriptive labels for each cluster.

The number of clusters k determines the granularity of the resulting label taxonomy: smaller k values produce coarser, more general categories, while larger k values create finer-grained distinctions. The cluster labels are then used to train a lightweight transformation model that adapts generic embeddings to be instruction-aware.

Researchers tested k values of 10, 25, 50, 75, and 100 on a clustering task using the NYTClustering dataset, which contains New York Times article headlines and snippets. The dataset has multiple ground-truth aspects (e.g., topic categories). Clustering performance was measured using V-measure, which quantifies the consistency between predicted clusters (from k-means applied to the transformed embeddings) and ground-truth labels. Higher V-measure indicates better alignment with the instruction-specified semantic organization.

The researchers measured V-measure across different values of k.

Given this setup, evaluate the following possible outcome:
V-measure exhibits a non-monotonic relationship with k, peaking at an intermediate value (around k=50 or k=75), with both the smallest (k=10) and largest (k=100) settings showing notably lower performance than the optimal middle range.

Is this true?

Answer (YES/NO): NO